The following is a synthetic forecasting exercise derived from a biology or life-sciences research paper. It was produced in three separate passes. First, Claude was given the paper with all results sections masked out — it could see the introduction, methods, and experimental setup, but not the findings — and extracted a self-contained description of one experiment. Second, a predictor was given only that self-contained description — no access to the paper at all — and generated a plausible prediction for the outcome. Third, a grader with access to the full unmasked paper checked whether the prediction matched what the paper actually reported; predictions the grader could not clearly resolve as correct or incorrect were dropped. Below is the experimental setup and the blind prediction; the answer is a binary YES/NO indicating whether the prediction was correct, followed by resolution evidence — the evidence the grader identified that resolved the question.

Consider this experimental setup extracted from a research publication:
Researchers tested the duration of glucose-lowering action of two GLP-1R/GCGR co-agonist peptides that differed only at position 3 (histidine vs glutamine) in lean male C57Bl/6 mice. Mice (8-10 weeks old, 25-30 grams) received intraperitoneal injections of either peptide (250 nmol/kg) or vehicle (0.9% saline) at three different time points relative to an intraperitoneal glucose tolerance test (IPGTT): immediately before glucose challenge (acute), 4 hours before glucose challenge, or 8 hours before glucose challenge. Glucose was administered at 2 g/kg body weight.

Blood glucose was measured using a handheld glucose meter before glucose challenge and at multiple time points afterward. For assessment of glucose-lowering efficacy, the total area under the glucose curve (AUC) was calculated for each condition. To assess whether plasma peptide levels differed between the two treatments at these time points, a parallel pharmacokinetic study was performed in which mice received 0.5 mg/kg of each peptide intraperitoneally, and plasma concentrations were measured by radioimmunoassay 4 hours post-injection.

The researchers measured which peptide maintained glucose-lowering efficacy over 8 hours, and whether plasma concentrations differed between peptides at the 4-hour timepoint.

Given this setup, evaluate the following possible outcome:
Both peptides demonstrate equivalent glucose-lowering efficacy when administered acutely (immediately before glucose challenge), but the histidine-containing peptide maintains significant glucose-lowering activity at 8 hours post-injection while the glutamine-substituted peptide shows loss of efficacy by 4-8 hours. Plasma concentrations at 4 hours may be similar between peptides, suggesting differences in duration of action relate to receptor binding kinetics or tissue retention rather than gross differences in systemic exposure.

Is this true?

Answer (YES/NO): NO